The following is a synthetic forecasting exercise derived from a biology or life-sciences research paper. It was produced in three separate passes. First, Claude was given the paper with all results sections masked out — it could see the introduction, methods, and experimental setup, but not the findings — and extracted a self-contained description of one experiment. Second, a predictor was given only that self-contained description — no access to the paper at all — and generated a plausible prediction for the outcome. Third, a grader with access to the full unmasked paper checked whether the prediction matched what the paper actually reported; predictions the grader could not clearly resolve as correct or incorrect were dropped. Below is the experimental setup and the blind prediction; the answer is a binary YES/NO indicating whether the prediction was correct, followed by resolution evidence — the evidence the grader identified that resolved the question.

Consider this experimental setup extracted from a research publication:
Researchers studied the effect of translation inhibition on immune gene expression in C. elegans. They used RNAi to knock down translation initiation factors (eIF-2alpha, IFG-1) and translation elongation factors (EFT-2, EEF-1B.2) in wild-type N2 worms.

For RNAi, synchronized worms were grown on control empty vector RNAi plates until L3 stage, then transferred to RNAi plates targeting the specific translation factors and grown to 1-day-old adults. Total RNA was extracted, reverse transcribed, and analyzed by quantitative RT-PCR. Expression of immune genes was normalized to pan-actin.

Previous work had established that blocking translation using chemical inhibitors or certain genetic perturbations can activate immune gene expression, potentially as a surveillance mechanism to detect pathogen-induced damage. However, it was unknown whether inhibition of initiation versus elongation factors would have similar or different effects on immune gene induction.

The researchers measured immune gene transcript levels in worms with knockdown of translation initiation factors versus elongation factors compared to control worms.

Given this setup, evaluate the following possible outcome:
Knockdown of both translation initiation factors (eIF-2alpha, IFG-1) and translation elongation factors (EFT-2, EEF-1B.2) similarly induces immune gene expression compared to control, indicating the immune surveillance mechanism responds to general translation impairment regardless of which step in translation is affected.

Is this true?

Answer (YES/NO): YES